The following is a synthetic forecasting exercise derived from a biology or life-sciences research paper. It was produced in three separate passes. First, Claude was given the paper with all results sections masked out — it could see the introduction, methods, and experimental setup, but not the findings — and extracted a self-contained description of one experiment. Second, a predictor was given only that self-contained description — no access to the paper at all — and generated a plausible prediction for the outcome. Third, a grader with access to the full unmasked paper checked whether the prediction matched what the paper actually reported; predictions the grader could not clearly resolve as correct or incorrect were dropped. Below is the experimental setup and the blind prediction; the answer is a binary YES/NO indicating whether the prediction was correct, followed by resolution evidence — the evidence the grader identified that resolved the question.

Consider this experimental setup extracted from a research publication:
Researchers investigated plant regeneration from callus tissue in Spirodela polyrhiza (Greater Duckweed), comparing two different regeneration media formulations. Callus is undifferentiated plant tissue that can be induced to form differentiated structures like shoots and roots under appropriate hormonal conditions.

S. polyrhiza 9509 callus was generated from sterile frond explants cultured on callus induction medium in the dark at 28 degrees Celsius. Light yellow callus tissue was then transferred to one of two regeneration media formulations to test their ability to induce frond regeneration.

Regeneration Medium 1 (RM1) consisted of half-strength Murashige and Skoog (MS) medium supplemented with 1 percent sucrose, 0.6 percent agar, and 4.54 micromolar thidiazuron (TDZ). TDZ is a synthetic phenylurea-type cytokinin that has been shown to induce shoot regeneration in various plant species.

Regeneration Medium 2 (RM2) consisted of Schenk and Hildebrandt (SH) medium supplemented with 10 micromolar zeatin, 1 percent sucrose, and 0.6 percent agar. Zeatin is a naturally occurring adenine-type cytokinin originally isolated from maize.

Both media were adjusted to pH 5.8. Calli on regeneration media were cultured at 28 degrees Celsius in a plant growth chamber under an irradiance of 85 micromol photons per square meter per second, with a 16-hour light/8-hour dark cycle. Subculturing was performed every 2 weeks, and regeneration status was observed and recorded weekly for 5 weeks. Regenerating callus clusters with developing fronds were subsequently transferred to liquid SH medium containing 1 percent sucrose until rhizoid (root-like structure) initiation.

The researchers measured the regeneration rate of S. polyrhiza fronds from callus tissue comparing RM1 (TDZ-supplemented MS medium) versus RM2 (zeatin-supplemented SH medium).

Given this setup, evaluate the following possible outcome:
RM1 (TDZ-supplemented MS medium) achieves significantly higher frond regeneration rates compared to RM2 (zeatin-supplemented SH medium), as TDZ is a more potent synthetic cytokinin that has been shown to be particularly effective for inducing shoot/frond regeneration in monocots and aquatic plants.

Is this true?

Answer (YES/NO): YES